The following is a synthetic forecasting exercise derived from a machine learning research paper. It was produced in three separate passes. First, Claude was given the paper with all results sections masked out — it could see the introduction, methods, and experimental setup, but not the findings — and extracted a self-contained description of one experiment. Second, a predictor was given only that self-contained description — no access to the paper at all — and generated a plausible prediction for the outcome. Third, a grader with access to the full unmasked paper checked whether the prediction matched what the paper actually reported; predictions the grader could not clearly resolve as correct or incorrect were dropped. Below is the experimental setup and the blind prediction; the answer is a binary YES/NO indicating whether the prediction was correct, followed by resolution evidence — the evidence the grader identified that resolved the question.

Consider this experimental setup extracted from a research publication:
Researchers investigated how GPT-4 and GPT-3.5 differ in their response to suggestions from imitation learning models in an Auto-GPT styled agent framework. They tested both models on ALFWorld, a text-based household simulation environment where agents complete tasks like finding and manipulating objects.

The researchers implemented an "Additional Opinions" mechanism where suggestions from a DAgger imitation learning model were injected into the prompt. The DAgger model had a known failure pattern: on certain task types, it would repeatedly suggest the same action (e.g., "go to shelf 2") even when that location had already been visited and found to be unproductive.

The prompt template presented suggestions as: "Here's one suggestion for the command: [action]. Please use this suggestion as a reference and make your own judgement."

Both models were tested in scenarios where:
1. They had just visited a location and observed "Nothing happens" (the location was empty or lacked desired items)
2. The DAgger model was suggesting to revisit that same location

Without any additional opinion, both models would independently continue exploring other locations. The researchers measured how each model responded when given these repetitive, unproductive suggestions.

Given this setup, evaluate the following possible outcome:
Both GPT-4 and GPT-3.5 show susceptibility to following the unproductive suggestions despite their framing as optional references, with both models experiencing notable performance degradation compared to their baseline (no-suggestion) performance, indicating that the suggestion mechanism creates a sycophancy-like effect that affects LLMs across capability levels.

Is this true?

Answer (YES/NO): NO